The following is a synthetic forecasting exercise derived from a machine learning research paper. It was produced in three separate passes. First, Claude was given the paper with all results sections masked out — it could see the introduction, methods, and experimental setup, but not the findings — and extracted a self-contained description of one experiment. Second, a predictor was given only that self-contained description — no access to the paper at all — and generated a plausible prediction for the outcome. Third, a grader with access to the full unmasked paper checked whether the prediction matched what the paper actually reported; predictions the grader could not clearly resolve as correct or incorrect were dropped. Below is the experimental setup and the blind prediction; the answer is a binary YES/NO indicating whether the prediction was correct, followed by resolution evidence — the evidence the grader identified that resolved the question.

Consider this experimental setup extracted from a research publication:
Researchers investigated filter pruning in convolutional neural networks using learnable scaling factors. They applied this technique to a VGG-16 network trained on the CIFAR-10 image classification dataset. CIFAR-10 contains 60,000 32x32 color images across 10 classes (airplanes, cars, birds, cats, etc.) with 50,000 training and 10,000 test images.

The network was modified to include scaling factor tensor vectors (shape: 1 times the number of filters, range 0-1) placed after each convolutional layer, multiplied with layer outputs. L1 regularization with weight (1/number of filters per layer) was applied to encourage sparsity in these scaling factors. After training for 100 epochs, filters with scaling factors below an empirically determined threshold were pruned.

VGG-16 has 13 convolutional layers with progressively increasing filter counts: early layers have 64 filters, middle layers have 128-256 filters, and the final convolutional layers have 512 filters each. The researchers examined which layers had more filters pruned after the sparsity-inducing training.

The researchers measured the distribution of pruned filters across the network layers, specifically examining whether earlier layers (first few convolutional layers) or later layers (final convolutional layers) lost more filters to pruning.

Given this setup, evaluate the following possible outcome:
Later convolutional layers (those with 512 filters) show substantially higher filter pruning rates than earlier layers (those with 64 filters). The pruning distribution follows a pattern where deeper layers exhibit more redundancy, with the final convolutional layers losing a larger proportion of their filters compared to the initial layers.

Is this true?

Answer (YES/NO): YES